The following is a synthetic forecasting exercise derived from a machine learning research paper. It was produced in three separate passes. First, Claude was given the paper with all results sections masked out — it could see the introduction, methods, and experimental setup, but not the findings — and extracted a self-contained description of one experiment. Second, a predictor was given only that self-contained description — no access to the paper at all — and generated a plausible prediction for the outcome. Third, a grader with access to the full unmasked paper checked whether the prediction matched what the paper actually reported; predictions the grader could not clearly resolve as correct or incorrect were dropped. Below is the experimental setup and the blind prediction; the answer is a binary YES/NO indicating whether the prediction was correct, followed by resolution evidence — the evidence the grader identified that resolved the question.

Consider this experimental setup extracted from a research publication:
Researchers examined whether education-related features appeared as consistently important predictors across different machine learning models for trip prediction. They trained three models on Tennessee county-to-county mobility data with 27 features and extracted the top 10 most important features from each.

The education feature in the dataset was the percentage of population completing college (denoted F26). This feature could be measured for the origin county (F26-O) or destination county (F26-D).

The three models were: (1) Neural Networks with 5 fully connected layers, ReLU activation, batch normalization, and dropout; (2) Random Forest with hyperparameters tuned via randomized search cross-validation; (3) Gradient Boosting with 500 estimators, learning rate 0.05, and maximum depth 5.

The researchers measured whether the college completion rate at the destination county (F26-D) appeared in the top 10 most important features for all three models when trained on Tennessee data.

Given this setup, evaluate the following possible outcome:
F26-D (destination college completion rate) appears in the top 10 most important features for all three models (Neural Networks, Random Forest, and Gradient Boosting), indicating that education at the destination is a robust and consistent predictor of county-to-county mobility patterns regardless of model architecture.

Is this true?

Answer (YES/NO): YES